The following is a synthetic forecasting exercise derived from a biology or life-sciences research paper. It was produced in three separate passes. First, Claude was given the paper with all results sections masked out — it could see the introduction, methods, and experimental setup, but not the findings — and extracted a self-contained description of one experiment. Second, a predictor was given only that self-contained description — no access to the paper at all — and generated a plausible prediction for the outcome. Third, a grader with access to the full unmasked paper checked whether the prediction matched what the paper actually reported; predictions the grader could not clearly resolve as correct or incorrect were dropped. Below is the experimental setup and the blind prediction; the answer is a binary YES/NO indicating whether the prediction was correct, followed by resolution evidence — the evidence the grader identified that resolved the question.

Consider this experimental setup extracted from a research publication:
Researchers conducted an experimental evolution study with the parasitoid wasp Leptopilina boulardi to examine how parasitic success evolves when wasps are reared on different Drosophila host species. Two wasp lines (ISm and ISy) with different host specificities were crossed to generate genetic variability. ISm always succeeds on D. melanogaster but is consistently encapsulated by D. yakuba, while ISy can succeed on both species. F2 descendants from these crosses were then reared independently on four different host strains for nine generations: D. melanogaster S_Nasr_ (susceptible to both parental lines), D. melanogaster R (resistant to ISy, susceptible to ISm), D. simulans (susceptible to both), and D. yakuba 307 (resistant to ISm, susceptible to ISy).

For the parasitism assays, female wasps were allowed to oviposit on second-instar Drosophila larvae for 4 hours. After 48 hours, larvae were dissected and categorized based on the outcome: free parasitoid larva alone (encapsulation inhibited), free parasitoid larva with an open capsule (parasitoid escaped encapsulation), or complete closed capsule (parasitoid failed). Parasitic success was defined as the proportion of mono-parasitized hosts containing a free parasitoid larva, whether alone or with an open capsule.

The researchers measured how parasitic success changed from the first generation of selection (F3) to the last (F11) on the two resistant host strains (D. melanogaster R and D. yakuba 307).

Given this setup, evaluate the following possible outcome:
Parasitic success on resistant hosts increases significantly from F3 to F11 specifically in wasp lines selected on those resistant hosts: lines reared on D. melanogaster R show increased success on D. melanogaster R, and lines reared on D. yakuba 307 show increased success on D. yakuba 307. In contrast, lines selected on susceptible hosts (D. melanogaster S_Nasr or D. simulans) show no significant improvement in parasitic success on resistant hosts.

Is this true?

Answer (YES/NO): NO